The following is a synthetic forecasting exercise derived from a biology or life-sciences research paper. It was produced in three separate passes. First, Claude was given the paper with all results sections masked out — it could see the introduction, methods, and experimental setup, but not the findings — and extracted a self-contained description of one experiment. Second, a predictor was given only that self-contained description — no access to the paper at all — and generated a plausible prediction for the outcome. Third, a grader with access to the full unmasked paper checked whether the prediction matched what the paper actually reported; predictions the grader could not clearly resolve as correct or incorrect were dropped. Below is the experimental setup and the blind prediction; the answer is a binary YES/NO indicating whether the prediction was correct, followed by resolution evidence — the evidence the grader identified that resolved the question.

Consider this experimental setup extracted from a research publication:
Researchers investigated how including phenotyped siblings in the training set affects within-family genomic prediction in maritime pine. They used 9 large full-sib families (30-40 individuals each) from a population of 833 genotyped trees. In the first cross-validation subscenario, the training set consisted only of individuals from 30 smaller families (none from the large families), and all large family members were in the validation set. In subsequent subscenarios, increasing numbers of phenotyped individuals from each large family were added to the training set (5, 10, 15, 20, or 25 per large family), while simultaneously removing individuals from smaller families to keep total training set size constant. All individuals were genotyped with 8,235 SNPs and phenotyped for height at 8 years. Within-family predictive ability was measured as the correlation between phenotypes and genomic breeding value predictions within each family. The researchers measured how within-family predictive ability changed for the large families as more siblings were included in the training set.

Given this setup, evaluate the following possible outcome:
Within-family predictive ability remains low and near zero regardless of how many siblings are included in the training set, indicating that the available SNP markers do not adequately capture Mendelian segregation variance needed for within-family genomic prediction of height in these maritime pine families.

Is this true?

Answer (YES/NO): YES